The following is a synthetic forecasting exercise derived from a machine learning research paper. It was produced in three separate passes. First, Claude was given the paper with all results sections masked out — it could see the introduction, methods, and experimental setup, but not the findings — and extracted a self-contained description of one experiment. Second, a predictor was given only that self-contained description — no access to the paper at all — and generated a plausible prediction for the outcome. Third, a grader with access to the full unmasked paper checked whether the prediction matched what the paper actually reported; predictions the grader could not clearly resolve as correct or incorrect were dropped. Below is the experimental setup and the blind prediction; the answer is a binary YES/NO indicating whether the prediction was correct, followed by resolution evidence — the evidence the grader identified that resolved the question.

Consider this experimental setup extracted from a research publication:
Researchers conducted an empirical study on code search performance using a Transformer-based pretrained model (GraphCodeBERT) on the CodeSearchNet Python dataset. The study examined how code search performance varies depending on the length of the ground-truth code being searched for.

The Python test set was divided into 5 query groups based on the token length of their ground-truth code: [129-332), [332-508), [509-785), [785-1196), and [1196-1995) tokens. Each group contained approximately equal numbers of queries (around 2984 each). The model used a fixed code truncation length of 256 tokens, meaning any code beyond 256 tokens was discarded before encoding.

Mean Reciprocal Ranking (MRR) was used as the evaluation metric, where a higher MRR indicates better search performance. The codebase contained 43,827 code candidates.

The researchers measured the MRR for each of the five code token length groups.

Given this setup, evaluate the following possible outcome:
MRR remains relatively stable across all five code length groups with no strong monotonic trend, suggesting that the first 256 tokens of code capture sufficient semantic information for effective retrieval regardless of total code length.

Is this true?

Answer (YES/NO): NO